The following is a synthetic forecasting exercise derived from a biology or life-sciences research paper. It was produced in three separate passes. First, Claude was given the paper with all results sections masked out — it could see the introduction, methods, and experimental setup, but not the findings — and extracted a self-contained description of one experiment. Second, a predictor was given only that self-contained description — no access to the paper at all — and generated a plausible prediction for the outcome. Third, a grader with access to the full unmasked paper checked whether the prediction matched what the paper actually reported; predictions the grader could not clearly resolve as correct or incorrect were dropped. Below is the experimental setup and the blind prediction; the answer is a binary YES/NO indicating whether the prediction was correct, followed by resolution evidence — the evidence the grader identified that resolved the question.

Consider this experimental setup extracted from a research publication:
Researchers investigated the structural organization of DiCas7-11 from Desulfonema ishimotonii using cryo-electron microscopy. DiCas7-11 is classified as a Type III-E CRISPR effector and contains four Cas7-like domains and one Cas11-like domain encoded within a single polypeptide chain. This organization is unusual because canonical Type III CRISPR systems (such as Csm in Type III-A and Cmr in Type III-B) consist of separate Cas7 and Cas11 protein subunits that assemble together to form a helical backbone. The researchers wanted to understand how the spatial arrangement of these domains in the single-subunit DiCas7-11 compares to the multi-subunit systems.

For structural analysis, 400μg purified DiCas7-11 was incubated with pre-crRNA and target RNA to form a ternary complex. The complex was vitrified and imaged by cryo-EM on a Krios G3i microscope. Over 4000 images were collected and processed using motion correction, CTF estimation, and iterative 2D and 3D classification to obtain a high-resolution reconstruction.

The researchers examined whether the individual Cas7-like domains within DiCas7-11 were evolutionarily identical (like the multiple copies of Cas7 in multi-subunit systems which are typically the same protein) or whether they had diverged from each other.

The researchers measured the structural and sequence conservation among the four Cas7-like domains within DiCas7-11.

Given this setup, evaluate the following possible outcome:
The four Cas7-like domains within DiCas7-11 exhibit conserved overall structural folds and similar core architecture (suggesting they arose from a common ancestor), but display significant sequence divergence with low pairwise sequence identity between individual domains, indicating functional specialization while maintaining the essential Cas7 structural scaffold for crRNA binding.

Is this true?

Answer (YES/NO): NO